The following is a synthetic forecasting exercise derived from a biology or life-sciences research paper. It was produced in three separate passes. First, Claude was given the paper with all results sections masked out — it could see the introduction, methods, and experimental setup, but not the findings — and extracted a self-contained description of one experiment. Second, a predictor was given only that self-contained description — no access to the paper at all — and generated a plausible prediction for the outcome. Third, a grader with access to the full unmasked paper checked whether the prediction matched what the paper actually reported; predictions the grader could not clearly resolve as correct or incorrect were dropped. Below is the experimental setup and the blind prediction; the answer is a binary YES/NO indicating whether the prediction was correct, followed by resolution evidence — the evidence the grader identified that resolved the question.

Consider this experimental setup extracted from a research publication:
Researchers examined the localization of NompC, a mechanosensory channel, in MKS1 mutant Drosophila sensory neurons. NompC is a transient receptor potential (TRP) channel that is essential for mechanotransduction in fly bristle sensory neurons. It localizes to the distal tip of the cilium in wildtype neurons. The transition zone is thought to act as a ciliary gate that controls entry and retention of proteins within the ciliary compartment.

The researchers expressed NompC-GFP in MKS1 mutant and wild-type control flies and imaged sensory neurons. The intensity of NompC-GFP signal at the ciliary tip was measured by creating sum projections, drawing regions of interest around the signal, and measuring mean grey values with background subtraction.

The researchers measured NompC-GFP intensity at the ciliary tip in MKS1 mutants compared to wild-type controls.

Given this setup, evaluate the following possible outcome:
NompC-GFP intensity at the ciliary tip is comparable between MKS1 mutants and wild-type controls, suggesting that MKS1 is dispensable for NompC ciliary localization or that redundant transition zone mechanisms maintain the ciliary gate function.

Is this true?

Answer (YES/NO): YES